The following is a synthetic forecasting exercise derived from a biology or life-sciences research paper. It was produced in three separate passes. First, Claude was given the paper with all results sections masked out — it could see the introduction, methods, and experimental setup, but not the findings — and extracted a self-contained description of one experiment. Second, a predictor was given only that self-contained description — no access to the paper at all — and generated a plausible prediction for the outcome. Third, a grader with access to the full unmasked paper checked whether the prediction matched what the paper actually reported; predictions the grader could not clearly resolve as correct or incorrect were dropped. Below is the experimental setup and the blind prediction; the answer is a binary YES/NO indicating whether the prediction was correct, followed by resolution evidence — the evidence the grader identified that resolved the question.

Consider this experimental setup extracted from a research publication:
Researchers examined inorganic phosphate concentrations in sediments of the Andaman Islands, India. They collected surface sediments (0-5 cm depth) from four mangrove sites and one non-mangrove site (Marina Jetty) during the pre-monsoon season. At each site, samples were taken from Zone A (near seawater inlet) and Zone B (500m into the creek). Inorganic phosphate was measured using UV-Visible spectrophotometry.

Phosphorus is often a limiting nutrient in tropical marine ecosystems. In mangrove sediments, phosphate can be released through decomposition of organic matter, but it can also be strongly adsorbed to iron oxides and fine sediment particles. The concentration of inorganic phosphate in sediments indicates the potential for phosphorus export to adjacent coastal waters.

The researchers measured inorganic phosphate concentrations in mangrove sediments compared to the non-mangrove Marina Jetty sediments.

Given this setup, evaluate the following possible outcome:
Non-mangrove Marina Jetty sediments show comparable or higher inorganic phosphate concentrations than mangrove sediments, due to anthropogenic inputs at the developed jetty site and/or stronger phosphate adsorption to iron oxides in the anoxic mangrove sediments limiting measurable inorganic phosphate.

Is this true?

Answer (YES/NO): YES